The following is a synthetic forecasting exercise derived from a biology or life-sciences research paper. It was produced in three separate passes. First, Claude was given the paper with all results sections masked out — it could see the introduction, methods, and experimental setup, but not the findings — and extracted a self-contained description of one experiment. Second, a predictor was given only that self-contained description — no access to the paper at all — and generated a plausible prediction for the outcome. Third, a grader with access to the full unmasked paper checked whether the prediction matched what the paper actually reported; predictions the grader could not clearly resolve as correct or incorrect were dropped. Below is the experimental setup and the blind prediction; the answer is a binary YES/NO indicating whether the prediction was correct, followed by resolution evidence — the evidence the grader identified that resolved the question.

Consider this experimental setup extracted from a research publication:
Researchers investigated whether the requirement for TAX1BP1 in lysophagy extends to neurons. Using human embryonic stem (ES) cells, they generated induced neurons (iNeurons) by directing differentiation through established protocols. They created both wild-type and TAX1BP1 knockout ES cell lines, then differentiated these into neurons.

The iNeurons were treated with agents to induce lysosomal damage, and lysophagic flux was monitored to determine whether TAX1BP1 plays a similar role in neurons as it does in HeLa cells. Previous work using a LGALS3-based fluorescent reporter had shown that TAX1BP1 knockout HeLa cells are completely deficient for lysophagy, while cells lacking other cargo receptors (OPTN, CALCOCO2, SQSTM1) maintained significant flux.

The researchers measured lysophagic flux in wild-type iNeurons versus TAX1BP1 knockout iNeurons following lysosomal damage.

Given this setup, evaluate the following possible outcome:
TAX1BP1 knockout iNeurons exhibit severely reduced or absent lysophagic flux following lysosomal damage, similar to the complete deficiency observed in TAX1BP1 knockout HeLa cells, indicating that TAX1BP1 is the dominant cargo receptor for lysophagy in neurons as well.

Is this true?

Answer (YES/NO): YES